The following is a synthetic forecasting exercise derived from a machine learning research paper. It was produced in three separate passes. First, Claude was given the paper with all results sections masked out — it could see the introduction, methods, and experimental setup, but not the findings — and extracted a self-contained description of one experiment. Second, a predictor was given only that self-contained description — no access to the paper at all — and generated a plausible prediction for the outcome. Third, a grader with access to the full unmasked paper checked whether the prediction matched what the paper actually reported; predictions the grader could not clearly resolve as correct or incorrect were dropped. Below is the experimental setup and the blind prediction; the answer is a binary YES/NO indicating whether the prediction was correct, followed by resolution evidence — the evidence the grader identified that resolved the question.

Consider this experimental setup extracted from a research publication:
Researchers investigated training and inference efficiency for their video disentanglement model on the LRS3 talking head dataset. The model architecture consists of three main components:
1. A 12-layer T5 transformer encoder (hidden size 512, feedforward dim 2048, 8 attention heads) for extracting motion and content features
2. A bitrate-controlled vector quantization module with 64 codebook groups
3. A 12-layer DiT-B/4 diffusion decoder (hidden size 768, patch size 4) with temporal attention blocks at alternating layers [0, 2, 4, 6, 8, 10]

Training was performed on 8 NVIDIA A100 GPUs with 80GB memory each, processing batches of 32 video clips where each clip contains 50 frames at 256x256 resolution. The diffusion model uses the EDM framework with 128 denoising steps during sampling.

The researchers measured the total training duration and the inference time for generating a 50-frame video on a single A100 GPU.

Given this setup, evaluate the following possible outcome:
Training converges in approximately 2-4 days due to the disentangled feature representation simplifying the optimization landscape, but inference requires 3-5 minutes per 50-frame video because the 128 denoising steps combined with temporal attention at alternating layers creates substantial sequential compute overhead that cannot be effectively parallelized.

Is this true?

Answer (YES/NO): NO